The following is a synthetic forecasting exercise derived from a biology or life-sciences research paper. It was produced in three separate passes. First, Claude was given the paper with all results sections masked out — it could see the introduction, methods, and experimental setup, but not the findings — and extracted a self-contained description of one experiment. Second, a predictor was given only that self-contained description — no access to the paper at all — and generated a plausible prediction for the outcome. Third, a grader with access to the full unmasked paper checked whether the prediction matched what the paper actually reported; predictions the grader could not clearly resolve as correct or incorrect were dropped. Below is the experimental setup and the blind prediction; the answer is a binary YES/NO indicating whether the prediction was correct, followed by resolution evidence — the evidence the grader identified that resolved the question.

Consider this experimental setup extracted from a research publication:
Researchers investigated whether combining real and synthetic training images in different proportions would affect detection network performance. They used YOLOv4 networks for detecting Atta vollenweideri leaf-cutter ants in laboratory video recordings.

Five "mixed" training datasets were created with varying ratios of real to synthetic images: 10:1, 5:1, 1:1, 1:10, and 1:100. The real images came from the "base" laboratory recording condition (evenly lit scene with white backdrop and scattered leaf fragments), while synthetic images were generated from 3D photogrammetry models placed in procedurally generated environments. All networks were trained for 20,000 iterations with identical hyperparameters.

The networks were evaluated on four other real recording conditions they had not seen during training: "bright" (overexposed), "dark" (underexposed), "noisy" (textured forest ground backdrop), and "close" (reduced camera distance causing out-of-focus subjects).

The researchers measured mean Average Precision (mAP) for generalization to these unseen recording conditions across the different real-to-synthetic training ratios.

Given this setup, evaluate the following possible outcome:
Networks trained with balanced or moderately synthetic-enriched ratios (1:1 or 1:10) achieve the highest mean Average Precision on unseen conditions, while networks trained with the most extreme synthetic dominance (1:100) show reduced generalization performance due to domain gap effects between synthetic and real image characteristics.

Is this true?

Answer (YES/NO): NO